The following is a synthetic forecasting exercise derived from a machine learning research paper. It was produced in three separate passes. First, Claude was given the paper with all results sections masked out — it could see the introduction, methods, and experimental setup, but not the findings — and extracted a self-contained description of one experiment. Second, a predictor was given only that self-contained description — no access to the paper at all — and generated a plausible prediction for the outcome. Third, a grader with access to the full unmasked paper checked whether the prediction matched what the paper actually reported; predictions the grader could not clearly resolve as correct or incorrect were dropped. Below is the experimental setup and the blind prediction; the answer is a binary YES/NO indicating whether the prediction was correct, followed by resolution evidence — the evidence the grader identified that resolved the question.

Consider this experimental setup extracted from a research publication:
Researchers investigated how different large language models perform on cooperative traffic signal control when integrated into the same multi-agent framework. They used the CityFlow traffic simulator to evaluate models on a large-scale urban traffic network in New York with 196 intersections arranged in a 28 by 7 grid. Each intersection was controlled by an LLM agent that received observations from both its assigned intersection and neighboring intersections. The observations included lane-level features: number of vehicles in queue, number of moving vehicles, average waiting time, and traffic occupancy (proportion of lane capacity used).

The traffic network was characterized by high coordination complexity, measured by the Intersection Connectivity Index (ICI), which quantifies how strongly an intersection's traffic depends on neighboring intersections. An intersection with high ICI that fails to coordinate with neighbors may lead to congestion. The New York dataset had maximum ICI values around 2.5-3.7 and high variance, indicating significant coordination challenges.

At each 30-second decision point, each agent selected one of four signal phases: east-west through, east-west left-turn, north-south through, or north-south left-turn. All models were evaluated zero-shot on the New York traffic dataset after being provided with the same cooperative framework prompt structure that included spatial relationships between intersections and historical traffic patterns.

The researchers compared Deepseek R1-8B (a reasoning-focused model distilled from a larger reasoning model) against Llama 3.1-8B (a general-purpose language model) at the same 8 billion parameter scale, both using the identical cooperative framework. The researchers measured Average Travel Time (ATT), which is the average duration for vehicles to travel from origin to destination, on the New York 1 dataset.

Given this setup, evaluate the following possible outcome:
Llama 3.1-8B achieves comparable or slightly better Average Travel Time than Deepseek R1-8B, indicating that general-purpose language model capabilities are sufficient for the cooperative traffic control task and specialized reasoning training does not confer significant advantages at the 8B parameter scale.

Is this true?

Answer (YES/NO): NO